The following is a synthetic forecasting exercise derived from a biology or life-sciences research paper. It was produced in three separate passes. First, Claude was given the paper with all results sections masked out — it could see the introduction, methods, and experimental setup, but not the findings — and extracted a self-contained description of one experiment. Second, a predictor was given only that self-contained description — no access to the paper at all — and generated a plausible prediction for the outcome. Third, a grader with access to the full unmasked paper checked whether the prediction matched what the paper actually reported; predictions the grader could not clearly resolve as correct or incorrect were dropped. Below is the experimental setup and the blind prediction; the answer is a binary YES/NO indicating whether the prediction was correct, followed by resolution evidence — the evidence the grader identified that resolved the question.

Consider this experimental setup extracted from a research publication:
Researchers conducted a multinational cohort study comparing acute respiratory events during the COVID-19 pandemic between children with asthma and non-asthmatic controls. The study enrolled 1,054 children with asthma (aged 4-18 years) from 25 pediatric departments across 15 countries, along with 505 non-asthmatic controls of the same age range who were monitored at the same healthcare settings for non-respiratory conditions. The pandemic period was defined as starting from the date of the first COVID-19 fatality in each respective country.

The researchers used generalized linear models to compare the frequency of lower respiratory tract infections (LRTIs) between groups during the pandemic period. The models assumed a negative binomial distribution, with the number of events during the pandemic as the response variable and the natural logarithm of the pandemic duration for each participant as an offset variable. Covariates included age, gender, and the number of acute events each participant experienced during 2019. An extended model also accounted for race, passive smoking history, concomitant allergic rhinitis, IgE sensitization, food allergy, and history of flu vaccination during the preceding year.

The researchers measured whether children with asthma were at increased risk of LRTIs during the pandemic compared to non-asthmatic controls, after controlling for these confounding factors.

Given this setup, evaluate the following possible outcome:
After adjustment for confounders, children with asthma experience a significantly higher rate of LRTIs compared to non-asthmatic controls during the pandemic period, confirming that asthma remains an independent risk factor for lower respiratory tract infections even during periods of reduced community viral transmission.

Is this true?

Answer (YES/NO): NO